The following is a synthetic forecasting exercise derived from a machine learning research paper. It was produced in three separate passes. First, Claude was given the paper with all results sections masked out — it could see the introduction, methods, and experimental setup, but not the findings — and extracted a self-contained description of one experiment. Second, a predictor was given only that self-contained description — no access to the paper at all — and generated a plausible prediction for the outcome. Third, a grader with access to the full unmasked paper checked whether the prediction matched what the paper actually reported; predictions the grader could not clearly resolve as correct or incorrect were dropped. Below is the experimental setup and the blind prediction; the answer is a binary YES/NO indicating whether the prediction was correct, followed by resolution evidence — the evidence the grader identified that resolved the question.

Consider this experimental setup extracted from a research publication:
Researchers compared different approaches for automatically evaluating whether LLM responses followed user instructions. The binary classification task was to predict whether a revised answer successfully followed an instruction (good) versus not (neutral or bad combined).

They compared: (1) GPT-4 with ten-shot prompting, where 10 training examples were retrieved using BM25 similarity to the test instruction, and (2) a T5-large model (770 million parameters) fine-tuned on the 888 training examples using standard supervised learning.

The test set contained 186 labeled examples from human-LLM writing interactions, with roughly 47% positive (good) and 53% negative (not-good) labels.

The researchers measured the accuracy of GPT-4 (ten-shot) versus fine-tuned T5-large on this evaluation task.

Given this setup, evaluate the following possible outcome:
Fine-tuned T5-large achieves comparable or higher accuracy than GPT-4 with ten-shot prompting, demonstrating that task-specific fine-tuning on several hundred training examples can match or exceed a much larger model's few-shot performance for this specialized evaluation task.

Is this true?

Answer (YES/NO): NO